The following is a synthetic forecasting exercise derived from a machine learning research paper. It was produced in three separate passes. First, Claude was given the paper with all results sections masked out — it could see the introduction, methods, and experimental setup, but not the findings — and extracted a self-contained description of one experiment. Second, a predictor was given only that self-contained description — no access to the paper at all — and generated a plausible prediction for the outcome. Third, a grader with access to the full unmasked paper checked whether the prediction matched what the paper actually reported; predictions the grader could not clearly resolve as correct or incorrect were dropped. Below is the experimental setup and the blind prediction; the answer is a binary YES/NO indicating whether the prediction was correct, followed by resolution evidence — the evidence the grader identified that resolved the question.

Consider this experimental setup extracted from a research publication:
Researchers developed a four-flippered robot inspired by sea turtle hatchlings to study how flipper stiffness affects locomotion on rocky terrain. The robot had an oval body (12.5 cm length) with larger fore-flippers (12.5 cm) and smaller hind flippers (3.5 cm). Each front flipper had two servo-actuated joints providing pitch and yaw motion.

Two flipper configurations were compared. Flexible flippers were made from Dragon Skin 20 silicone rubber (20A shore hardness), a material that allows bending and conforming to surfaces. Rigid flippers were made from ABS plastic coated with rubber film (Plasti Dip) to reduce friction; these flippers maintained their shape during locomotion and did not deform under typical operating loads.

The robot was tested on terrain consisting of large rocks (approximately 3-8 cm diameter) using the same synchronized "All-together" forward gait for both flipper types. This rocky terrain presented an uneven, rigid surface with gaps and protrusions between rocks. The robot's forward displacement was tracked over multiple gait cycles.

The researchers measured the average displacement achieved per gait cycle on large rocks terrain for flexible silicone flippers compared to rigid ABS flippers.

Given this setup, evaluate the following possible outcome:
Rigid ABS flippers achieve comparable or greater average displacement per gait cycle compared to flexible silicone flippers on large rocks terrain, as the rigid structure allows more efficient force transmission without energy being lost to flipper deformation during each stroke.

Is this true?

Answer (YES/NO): YES